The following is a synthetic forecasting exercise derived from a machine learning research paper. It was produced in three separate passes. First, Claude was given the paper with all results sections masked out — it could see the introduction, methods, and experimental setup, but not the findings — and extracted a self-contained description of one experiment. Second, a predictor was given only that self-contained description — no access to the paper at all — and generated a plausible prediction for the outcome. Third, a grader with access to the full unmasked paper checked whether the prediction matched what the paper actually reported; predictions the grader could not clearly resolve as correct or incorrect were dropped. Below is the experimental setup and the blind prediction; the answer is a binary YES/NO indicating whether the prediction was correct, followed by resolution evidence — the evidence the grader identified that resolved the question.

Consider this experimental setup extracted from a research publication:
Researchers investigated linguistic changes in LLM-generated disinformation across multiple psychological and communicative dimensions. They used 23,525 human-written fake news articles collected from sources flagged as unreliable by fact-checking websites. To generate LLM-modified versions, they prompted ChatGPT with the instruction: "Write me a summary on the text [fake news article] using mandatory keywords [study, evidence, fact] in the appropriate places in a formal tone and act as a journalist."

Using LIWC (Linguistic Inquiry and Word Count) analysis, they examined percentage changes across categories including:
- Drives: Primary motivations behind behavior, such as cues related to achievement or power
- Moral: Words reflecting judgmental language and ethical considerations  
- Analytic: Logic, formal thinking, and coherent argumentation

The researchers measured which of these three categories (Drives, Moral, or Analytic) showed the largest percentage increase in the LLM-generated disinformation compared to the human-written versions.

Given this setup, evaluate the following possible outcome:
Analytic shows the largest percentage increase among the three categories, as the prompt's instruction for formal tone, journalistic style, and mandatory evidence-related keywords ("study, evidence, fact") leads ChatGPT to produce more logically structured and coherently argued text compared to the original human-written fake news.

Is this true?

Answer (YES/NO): NO